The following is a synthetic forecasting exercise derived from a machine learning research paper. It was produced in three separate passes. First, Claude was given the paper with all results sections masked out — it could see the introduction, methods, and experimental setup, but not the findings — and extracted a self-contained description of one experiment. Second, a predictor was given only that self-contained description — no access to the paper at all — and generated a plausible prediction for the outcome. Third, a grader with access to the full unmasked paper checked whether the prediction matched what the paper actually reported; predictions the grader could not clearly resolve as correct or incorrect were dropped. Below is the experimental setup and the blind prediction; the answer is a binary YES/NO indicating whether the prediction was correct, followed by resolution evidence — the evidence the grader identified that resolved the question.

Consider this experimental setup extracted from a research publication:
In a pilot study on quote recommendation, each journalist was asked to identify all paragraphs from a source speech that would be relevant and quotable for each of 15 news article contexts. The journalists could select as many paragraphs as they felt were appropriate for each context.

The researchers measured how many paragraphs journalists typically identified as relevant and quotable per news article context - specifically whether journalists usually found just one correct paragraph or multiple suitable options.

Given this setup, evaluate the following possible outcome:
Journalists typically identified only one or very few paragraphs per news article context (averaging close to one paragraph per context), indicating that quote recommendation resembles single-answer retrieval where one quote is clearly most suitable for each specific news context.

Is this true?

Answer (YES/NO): NO